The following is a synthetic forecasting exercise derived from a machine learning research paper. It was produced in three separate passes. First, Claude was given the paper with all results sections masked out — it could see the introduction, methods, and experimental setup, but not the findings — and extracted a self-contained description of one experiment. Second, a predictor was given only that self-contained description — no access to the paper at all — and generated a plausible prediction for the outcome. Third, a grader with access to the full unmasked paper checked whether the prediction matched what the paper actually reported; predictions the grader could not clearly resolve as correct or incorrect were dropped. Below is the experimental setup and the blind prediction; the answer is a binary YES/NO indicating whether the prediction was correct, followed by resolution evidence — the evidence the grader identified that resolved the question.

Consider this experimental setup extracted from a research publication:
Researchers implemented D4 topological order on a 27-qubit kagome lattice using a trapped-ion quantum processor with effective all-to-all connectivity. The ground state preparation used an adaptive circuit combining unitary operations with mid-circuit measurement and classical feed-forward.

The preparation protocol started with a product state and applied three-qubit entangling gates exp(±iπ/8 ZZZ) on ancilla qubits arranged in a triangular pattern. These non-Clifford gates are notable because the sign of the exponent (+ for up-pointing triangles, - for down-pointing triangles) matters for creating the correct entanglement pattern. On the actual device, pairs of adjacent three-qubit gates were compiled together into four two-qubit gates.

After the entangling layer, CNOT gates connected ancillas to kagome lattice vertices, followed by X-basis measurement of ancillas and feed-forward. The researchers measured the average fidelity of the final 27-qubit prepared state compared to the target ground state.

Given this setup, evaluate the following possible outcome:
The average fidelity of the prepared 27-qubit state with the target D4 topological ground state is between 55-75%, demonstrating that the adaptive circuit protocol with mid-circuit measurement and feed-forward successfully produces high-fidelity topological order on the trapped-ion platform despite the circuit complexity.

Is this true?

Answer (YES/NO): NO